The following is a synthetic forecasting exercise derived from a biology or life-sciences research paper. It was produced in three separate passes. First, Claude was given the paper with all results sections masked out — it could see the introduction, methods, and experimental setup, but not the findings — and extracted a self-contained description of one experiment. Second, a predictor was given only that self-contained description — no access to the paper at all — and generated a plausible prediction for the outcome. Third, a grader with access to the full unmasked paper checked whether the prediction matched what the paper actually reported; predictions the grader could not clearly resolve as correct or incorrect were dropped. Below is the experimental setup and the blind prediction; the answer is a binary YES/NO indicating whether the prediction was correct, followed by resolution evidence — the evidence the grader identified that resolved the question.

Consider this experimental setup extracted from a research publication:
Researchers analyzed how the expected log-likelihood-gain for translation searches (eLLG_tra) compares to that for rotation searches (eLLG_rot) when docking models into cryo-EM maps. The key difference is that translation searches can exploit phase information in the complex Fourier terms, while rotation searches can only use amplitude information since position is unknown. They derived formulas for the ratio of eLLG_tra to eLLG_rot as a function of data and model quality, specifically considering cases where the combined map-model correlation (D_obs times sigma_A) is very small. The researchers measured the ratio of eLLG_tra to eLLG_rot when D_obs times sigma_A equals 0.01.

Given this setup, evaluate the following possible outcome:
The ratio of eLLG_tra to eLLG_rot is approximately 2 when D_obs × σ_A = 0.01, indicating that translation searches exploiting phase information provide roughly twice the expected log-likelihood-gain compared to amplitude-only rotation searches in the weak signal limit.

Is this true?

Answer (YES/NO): NO